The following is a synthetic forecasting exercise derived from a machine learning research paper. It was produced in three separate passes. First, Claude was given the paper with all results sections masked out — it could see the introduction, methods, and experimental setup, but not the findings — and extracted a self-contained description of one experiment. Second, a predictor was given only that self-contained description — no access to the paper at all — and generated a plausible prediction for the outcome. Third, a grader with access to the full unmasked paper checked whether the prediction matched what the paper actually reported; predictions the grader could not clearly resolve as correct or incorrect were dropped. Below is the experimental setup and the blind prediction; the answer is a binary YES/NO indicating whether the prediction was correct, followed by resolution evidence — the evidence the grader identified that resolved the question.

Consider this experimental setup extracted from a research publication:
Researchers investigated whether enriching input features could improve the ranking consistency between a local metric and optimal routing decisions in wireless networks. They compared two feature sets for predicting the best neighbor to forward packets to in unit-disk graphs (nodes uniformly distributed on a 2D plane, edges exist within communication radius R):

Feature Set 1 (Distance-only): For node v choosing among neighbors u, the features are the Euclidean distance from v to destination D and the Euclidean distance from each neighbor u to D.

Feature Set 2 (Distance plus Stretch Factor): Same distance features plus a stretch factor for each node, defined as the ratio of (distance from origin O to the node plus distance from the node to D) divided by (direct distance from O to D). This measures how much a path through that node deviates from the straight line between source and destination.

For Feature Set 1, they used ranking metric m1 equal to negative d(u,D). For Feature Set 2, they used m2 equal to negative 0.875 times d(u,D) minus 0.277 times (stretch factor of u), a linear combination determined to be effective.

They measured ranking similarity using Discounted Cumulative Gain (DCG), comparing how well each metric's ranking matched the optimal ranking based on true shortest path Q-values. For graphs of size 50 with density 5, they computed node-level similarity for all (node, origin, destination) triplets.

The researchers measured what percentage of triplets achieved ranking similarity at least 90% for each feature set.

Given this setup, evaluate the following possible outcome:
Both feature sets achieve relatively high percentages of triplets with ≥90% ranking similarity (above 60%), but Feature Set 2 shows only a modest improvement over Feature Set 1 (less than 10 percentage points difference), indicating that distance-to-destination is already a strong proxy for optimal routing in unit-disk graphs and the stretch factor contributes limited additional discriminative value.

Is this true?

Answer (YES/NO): YES